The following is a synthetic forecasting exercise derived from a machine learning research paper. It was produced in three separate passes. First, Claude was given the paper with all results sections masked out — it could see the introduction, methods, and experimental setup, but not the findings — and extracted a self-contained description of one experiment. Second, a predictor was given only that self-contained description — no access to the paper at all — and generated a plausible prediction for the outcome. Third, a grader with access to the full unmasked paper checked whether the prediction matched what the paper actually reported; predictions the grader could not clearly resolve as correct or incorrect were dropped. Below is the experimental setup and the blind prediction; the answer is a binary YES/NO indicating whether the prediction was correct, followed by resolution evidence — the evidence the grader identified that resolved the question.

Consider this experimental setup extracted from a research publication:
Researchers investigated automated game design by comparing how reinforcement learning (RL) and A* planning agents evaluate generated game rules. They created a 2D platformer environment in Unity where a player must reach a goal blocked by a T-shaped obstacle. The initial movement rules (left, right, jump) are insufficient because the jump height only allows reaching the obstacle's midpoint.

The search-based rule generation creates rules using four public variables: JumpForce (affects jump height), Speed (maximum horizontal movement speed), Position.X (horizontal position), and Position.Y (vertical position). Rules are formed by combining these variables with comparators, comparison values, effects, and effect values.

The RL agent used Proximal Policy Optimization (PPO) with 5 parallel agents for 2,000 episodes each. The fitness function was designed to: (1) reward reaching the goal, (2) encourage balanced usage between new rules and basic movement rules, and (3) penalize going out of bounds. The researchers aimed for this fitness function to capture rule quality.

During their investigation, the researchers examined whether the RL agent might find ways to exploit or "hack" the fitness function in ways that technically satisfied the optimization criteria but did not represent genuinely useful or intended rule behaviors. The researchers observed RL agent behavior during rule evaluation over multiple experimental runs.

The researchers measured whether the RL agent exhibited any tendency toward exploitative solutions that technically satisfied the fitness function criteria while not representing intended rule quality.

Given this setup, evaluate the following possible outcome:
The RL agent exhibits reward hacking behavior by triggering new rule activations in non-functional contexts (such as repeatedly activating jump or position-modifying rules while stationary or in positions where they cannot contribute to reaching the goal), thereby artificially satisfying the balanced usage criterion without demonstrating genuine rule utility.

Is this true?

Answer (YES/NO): NO